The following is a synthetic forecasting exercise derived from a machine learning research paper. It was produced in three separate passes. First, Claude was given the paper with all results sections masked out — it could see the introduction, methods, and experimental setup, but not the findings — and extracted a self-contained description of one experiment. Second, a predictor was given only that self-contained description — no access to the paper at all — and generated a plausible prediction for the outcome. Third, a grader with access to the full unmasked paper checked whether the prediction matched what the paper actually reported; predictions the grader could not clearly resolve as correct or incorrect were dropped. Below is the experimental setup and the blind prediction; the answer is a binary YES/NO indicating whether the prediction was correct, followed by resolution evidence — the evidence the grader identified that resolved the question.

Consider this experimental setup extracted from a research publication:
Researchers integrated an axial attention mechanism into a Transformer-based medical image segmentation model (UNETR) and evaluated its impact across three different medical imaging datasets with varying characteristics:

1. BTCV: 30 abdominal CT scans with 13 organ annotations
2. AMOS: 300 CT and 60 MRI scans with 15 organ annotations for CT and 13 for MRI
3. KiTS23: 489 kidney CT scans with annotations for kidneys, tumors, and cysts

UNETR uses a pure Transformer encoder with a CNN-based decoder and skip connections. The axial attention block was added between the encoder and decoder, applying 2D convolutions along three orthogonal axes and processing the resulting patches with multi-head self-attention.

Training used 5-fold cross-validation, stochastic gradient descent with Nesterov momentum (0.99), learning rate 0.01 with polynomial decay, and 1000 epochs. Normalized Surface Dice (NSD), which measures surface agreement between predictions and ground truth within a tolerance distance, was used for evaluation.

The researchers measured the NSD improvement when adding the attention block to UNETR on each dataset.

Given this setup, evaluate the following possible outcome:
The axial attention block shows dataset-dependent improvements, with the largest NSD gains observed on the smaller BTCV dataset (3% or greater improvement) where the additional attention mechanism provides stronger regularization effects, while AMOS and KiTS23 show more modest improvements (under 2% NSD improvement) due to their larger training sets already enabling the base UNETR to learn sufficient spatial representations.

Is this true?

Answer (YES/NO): NO